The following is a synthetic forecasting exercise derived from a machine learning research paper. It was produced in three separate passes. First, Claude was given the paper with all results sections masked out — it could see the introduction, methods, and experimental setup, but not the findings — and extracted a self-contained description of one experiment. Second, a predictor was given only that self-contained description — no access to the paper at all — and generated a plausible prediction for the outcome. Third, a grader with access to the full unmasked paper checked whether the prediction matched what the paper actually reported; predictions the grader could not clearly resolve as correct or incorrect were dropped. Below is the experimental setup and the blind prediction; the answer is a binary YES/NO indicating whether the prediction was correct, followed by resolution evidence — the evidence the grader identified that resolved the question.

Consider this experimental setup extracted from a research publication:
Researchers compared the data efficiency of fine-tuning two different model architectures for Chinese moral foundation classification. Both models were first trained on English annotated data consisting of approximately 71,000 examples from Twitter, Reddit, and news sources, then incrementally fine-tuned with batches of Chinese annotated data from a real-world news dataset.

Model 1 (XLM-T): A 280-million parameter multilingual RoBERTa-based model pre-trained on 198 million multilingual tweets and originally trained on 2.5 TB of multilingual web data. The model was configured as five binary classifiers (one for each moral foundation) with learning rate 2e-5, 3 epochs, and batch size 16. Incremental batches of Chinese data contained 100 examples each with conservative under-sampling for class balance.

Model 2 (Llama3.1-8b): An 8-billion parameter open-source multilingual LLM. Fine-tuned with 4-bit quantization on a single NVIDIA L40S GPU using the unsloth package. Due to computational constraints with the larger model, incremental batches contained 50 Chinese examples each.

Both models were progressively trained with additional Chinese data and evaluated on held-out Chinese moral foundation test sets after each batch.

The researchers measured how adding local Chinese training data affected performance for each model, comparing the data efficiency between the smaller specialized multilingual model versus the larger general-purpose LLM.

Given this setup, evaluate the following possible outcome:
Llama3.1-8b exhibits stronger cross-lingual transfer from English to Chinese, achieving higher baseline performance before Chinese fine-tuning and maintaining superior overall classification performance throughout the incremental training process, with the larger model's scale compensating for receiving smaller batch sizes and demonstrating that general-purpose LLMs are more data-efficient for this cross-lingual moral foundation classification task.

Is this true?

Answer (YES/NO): NO